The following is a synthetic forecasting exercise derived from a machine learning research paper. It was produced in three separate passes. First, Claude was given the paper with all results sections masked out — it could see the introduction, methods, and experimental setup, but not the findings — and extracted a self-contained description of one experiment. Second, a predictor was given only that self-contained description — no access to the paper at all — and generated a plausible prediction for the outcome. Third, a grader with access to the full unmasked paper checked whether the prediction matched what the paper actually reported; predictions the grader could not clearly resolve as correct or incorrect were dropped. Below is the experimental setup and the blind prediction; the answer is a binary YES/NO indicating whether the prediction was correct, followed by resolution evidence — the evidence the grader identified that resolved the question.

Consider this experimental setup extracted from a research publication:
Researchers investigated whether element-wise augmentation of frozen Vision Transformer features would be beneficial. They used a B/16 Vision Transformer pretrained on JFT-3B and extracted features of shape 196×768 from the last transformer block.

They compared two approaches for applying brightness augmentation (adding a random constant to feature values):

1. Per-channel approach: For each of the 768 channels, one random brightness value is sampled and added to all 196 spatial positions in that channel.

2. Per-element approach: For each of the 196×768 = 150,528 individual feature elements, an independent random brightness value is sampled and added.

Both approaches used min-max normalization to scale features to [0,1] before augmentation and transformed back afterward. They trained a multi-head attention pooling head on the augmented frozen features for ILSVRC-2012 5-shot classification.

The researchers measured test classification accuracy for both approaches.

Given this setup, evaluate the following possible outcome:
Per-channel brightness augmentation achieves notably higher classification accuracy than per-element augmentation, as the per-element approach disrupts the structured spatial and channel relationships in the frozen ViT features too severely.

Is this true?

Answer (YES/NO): YES